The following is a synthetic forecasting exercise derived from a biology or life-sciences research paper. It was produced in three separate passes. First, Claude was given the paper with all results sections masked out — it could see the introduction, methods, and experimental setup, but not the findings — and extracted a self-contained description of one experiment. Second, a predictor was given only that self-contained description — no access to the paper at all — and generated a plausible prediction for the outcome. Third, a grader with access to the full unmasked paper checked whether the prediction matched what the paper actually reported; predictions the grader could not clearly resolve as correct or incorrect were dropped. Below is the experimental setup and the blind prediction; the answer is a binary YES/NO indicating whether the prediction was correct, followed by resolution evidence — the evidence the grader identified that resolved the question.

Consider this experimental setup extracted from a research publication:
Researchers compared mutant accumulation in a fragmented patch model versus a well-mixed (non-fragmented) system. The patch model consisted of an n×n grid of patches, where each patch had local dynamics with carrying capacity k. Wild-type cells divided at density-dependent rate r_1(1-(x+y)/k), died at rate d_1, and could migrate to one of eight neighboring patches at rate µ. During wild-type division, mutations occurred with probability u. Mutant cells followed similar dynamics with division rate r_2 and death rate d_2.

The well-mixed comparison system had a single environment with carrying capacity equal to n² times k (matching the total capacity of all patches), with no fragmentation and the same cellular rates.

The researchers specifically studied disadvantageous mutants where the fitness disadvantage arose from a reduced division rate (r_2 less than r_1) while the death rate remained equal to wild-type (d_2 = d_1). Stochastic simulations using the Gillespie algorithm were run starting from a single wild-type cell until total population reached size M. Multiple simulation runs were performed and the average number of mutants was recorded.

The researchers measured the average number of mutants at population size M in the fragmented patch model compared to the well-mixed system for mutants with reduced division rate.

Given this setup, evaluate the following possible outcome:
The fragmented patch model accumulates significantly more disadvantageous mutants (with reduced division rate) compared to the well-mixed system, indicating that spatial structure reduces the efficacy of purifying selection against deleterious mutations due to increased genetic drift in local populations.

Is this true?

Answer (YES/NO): YES